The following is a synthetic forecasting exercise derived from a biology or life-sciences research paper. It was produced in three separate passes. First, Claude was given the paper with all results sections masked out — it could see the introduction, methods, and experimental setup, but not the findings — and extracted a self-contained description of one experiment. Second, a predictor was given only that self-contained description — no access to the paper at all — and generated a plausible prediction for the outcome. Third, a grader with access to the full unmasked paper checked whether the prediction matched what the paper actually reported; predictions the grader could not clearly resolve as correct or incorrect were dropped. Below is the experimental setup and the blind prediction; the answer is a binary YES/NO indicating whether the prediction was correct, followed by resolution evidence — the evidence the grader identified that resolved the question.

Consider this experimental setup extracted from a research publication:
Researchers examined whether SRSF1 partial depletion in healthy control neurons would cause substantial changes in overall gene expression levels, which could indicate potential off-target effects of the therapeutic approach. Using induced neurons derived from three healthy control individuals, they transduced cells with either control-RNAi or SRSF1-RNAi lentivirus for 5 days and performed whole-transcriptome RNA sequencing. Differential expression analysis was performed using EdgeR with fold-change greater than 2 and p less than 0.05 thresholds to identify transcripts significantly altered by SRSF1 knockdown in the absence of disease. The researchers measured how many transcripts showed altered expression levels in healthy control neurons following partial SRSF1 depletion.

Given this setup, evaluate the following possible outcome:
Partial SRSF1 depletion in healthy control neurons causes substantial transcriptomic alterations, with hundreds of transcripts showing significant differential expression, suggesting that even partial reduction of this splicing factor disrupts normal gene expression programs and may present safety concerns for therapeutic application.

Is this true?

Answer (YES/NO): NO